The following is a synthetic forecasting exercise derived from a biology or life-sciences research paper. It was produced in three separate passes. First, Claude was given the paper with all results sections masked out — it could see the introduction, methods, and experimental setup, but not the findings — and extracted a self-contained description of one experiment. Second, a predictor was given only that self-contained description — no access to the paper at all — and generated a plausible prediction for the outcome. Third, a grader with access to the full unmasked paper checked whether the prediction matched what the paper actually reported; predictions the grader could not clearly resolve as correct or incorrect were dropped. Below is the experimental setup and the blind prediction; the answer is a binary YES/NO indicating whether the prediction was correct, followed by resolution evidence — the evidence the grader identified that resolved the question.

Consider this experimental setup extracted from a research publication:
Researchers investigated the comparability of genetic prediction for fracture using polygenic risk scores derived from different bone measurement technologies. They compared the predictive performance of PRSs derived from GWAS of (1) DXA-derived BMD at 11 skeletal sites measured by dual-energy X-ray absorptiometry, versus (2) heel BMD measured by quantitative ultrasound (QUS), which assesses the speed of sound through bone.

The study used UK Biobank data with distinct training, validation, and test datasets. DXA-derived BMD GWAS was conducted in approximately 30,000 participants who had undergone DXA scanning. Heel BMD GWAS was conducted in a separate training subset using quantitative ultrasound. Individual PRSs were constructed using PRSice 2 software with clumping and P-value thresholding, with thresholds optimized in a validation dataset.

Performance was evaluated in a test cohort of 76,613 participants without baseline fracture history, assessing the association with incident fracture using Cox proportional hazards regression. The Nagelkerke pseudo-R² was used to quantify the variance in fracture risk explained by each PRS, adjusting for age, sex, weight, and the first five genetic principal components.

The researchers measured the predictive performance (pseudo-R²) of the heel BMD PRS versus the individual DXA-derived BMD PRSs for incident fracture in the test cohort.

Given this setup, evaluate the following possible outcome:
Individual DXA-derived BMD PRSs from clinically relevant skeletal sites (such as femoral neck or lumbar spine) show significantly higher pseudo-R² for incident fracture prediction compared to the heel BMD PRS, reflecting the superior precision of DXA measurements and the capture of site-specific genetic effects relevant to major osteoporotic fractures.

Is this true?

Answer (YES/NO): NO